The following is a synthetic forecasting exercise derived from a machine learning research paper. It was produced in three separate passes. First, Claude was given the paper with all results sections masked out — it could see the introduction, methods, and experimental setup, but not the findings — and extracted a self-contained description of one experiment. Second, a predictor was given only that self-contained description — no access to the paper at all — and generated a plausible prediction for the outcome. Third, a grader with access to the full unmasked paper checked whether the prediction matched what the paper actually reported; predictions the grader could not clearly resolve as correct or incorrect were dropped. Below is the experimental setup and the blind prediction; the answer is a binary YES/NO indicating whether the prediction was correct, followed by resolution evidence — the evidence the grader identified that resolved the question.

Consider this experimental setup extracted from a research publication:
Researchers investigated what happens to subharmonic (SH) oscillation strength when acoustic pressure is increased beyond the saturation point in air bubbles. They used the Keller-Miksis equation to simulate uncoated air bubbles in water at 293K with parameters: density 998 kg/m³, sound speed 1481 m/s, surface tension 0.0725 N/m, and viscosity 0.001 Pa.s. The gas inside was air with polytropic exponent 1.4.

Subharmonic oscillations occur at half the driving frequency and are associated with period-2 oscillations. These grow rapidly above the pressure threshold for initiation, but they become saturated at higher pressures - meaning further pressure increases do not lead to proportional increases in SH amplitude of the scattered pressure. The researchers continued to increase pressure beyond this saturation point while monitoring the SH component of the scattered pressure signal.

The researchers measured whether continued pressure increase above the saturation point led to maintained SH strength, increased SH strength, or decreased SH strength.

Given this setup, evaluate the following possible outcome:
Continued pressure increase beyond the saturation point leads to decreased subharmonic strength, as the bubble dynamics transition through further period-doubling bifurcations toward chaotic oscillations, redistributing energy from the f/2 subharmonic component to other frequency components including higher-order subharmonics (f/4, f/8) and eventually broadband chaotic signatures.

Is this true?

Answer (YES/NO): YES